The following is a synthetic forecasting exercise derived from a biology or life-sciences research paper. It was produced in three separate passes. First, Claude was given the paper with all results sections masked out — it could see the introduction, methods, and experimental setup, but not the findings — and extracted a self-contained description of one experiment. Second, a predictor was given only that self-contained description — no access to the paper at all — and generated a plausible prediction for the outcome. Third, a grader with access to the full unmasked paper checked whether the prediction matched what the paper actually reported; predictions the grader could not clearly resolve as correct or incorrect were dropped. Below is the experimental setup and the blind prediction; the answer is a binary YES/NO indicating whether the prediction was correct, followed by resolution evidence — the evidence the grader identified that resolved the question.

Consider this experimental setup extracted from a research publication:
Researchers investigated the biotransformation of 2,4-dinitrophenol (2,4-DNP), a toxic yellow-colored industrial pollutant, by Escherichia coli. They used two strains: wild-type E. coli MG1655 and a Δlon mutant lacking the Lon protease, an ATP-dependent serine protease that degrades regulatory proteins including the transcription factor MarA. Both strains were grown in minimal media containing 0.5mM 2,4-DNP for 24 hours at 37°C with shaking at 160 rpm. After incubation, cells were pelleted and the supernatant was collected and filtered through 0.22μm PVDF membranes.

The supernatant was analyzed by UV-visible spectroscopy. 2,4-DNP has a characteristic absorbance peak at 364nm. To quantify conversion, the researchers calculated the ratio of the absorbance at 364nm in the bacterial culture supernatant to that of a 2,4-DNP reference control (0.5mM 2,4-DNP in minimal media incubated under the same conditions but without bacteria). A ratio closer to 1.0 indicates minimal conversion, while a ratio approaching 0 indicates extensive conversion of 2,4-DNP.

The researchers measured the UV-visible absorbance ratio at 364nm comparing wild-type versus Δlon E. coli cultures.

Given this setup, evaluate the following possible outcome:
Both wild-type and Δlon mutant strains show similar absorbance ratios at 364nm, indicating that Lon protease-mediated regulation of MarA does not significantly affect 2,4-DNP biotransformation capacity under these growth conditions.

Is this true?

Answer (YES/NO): NO